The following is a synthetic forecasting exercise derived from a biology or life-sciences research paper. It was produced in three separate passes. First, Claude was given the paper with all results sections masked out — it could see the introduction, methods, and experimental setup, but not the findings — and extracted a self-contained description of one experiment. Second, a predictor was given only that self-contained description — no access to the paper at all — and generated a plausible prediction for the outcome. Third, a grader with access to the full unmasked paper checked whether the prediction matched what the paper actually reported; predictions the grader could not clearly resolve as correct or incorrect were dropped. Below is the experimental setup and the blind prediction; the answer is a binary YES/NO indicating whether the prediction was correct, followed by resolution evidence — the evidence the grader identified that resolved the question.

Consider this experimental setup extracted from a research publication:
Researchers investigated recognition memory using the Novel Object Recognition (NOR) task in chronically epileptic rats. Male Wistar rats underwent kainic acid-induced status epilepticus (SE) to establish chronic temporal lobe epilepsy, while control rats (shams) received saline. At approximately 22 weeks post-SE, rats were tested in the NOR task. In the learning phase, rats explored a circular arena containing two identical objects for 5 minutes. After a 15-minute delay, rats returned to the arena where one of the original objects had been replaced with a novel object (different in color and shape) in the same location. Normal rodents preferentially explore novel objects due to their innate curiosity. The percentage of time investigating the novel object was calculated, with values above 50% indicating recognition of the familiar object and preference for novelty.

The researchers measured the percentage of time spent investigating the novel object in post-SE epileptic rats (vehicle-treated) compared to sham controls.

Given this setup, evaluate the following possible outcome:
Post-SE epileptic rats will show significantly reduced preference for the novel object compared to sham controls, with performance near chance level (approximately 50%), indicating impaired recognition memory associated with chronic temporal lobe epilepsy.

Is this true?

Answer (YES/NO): YES